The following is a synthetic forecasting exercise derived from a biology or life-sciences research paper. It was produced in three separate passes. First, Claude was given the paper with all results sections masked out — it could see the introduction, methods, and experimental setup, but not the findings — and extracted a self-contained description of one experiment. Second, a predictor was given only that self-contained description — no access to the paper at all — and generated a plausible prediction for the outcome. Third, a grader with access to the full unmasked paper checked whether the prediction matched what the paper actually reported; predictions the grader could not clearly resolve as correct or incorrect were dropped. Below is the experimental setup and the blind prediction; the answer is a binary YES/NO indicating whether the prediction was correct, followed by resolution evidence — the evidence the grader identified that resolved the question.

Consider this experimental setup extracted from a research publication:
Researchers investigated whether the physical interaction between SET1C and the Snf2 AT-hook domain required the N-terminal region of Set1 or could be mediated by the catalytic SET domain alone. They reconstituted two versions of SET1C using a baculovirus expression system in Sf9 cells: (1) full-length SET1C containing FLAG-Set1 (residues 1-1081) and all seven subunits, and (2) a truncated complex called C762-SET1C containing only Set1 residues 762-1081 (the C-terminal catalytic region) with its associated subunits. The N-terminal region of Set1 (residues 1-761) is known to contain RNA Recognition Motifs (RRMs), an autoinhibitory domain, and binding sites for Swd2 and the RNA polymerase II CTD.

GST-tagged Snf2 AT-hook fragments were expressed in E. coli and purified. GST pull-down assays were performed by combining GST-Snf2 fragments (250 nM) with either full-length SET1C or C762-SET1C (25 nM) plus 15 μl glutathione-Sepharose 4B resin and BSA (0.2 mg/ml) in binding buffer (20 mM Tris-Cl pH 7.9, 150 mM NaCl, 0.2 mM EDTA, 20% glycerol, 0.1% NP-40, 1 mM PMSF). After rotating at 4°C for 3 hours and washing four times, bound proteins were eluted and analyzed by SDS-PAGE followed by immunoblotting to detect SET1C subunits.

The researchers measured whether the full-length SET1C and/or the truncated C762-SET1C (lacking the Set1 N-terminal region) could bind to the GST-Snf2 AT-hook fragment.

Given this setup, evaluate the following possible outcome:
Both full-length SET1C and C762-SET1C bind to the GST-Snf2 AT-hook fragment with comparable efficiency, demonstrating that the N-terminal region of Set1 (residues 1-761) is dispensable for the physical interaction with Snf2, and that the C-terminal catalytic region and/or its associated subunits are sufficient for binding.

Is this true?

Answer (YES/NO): YES